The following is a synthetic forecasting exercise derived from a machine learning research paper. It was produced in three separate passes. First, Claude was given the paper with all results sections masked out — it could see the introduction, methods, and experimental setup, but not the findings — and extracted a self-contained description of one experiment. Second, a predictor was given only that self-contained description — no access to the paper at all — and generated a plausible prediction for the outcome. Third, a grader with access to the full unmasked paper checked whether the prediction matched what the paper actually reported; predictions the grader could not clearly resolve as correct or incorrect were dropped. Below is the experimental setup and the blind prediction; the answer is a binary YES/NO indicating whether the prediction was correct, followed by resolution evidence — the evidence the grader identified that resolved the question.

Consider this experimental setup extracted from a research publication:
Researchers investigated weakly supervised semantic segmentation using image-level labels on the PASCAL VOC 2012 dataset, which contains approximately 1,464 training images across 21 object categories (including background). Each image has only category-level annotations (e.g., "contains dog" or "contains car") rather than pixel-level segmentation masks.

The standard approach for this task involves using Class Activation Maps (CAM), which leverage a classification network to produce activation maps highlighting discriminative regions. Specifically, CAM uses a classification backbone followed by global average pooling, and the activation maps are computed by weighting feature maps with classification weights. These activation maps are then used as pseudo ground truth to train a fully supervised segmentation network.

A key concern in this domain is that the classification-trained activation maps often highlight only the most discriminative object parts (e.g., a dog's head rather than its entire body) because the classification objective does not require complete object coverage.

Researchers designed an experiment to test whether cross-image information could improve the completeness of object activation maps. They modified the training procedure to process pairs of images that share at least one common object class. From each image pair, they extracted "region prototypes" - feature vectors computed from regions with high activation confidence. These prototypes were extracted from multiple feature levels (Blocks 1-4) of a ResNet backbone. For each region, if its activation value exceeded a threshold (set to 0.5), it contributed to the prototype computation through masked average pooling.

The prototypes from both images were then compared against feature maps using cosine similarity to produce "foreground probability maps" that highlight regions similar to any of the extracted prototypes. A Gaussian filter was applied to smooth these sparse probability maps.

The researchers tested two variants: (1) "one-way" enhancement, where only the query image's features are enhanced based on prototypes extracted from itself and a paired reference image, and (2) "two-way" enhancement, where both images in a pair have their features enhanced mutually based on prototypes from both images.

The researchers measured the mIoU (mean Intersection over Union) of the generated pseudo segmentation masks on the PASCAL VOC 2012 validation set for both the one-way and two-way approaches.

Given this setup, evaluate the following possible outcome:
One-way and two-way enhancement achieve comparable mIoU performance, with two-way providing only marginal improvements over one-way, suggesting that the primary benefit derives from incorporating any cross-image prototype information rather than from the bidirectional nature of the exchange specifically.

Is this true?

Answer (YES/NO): NO